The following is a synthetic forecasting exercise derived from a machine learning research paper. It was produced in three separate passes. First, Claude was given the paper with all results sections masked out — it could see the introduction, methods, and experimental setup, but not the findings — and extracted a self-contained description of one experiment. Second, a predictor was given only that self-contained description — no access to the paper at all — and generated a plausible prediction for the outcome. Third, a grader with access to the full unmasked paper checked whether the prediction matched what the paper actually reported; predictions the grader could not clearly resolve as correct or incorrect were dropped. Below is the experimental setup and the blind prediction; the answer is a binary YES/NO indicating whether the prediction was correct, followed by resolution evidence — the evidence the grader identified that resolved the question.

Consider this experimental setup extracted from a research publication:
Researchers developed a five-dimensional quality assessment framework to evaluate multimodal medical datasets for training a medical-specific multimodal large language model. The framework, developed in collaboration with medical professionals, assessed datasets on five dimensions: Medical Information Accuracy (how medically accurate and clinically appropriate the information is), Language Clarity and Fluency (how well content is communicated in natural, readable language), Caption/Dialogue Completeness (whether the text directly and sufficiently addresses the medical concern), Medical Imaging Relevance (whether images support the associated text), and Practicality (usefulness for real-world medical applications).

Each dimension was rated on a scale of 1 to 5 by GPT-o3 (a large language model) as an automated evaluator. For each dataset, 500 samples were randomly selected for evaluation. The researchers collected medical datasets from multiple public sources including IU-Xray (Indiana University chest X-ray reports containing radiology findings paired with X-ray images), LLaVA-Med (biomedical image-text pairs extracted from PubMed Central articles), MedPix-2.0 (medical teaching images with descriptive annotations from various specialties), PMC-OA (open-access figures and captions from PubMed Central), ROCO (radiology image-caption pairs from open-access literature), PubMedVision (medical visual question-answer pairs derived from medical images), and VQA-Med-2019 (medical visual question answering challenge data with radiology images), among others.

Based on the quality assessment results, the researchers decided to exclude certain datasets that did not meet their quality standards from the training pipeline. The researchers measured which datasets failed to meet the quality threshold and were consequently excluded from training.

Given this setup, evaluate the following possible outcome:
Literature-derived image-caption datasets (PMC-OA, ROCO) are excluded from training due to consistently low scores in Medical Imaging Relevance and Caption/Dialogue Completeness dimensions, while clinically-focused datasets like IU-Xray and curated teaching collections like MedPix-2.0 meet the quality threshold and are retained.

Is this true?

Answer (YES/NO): NO